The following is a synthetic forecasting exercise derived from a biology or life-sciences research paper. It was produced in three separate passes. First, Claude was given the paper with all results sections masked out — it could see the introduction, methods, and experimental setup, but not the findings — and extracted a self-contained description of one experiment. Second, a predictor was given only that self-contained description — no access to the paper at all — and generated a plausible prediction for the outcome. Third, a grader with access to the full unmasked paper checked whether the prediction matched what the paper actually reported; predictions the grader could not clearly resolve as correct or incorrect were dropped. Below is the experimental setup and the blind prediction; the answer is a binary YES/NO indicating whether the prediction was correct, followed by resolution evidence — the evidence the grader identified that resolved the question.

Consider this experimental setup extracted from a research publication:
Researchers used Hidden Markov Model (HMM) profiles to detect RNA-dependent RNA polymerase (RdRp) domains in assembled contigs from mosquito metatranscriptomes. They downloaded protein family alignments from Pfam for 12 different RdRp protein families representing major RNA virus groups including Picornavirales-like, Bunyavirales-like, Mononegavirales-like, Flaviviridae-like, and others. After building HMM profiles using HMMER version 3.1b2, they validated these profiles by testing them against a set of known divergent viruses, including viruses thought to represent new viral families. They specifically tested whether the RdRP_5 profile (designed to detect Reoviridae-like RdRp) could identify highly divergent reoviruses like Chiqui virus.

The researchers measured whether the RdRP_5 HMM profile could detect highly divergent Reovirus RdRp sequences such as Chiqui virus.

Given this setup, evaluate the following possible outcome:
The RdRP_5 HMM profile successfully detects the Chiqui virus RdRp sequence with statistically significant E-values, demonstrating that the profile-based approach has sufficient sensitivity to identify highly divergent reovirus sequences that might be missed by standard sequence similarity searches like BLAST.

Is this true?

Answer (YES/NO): NO